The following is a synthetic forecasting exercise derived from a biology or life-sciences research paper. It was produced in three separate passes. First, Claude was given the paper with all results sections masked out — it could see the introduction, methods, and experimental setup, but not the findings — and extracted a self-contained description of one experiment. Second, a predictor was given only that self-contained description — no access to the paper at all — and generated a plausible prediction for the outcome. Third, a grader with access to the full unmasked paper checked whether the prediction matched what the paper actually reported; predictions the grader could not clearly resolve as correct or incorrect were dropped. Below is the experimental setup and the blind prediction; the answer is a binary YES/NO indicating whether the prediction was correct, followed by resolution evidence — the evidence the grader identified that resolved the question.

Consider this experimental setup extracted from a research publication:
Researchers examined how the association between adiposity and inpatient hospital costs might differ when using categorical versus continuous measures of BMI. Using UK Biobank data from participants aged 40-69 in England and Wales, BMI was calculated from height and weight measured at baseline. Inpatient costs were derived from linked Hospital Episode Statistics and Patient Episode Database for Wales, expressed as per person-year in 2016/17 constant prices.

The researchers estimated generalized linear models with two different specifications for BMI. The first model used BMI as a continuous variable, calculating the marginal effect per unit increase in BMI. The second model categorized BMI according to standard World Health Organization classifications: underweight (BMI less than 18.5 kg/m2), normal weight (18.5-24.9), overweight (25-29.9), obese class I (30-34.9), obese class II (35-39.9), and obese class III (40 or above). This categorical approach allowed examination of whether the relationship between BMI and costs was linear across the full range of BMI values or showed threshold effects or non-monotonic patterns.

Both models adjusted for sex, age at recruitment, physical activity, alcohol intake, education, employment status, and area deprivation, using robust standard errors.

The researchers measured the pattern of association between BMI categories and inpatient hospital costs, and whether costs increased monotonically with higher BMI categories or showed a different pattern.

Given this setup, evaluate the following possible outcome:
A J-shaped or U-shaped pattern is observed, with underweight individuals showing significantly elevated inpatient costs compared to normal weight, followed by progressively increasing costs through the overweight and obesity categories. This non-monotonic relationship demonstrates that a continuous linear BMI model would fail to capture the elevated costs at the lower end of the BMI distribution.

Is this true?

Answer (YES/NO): NO